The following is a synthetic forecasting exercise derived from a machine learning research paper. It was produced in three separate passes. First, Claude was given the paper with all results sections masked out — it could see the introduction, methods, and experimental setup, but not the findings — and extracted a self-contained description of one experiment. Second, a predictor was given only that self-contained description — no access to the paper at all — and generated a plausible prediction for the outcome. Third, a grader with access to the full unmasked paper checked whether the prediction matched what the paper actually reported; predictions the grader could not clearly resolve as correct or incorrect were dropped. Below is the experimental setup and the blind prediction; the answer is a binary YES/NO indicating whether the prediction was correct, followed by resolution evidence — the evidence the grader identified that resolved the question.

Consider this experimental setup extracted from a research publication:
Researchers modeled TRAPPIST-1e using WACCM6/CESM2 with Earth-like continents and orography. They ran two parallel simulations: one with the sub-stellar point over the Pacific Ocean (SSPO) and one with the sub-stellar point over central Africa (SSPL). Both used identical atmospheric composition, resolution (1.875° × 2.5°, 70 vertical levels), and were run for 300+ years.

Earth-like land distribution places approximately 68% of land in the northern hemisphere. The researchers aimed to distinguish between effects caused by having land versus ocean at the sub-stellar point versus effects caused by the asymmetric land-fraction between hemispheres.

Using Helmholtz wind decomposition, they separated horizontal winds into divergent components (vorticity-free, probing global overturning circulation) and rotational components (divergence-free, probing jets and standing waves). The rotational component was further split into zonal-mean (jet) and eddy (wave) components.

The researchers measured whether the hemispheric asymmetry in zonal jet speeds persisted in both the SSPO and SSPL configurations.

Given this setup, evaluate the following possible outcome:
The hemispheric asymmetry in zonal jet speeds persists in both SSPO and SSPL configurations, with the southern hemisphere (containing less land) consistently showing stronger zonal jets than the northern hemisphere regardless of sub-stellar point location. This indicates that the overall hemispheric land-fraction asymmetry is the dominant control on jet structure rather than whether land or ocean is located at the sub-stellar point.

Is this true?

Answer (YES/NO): YES